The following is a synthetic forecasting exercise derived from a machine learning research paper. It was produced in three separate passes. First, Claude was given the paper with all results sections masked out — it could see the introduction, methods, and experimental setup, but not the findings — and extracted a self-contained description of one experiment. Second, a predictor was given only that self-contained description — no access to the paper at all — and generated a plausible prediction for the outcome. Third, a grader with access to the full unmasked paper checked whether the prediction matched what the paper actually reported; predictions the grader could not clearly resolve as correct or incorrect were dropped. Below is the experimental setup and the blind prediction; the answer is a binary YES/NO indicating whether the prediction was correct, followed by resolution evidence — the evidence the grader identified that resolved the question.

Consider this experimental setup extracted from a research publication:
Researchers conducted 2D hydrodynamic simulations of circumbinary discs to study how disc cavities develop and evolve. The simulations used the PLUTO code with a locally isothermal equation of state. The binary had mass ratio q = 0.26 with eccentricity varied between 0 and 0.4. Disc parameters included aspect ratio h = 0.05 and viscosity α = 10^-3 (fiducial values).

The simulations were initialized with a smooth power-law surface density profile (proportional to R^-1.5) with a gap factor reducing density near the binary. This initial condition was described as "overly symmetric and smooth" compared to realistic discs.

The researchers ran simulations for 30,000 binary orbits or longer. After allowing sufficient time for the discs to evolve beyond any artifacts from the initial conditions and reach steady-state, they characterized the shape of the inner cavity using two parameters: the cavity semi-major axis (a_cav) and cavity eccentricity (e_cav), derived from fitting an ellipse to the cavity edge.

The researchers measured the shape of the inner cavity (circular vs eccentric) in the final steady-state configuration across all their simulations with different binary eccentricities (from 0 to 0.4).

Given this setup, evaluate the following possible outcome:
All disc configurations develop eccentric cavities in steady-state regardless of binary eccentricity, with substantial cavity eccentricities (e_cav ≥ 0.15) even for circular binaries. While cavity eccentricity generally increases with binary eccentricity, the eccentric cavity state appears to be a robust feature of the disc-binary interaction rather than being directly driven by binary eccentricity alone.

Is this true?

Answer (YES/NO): NO